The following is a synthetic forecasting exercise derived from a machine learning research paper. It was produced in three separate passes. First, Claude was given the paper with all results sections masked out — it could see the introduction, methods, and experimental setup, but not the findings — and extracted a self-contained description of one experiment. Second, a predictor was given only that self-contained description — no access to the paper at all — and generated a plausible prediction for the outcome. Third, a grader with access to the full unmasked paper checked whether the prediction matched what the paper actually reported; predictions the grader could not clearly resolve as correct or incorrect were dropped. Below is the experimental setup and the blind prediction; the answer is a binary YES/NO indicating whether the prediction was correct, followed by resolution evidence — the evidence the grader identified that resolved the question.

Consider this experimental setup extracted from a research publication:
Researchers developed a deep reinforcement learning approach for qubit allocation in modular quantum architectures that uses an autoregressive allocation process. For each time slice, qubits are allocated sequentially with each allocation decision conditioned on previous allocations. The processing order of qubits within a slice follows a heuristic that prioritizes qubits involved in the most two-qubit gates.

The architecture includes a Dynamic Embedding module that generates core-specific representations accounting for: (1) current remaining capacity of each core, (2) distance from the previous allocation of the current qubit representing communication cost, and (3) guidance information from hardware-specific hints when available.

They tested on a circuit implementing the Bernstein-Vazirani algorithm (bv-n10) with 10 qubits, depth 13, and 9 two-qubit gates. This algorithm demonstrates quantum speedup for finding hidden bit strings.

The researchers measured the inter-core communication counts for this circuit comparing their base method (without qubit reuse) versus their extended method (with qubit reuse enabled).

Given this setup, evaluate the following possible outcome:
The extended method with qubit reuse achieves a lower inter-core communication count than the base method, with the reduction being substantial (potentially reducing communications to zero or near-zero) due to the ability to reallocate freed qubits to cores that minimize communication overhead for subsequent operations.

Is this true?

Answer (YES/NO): YES